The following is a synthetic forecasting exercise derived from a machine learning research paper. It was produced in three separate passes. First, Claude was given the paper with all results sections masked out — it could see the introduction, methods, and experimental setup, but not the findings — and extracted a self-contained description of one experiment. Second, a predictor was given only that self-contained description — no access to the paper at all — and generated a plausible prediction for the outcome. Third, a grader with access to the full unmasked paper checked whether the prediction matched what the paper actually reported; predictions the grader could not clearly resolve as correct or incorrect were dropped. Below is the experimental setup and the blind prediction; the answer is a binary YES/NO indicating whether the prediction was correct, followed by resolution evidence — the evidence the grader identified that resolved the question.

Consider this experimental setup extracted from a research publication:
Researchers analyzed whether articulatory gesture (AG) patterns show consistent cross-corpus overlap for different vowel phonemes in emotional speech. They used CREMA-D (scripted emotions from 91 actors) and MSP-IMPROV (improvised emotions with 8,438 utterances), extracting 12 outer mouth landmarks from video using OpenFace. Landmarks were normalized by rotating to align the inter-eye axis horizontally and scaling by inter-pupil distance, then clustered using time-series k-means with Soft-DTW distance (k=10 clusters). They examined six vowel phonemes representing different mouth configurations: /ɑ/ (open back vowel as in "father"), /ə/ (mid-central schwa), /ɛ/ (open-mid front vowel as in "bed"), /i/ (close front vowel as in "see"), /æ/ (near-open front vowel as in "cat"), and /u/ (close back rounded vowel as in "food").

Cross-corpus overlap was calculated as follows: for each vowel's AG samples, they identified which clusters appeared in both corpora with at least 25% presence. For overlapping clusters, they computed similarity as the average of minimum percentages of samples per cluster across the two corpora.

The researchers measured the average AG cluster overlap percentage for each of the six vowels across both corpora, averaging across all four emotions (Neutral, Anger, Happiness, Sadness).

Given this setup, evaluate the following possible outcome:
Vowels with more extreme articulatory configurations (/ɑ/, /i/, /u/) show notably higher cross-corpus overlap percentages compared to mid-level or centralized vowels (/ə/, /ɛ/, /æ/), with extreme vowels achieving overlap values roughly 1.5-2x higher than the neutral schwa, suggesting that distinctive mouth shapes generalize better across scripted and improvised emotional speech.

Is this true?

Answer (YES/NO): NO